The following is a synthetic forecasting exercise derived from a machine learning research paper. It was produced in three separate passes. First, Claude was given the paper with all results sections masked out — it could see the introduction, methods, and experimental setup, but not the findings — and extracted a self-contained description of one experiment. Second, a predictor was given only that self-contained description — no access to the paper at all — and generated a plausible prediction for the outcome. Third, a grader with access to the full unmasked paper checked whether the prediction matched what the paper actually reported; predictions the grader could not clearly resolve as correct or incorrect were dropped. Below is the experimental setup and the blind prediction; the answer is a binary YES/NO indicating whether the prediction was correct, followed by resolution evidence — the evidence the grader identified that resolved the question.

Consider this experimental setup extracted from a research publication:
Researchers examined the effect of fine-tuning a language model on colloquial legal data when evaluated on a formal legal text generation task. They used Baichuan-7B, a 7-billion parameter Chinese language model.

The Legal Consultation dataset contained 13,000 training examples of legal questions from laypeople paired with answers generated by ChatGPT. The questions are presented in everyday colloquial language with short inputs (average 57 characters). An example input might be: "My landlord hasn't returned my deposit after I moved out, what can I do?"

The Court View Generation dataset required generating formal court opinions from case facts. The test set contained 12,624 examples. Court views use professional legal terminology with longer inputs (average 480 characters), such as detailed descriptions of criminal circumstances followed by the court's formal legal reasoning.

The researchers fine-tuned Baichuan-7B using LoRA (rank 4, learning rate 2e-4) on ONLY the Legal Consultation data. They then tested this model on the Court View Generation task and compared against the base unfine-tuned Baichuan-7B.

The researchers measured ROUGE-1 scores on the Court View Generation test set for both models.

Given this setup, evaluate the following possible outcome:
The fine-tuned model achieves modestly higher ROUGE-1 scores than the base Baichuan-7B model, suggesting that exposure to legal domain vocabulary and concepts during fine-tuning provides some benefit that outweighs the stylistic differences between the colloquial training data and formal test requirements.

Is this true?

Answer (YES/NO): NO